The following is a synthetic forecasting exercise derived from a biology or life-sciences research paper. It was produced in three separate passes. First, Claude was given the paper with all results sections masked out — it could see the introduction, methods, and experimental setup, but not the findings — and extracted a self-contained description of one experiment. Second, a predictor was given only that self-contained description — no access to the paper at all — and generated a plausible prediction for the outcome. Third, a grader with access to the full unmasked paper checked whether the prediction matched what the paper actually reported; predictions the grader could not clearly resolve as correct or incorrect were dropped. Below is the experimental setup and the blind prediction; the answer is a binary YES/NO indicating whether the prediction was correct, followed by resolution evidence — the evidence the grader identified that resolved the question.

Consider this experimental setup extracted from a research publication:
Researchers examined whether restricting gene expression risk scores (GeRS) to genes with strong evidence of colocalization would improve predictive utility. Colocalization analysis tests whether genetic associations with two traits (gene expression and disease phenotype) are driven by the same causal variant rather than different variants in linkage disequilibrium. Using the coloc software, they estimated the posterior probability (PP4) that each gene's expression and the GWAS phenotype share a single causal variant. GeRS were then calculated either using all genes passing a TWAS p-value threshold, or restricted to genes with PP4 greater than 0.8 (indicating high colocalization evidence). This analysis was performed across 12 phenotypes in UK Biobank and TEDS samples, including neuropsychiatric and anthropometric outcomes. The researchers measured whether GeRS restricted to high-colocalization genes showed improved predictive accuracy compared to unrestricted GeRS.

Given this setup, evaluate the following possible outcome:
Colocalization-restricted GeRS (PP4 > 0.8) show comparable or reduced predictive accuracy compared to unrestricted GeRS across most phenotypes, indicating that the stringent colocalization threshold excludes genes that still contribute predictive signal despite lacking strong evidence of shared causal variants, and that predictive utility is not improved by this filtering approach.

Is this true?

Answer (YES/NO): YES